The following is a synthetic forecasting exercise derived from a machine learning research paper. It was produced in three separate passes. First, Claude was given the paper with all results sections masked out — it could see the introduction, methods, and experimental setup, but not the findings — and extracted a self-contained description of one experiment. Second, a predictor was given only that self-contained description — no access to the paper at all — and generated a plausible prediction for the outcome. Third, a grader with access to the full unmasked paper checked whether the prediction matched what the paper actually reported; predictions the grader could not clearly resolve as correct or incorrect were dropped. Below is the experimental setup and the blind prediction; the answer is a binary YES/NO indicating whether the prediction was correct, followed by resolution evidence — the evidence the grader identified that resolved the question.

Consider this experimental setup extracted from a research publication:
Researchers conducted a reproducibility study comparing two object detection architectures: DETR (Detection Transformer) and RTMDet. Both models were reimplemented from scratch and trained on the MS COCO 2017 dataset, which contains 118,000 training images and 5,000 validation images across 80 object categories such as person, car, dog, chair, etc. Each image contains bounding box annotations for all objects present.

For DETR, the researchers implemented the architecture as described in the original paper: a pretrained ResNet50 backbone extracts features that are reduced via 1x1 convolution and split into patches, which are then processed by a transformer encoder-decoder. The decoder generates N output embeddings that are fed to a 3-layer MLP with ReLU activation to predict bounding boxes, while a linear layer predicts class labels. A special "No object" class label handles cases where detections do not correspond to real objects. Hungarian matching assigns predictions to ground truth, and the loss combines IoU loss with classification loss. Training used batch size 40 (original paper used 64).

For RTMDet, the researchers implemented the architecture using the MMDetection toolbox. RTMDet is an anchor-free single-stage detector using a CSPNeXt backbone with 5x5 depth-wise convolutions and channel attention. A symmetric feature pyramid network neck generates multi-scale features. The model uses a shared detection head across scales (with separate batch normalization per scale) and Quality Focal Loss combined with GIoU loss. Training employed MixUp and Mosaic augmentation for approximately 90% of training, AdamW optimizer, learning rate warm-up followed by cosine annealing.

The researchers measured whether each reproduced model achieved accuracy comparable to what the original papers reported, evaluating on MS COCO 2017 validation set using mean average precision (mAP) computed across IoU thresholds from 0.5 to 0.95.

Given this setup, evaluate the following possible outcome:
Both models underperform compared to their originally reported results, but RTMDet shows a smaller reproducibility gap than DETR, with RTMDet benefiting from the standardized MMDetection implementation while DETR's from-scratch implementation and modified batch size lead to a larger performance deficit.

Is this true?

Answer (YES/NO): NO